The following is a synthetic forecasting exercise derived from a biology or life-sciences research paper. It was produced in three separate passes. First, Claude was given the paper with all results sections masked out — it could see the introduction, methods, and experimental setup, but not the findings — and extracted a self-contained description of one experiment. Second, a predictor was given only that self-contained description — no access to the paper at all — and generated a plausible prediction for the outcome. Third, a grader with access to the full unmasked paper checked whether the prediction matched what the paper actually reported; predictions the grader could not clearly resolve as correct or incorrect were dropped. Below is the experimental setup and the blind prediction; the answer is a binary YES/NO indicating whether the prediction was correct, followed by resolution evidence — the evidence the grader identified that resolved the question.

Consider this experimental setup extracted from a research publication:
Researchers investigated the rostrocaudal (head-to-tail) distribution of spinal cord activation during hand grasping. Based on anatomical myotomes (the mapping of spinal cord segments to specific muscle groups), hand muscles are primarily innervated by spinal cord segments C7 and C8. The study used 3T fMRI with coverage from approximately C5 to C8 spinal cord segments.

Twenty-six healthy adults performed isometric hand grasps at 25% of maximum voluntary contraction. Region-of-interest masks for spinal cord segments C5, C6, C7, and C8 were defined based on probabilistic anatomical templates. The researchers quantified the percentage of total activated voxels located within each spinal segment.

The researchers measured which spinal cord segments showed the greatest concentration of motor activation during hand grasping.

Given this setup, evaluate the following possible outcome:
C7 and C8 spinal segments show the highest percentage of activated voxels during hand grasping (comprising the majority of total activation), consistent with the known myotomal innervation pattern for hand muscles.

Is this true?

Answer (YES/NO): NO